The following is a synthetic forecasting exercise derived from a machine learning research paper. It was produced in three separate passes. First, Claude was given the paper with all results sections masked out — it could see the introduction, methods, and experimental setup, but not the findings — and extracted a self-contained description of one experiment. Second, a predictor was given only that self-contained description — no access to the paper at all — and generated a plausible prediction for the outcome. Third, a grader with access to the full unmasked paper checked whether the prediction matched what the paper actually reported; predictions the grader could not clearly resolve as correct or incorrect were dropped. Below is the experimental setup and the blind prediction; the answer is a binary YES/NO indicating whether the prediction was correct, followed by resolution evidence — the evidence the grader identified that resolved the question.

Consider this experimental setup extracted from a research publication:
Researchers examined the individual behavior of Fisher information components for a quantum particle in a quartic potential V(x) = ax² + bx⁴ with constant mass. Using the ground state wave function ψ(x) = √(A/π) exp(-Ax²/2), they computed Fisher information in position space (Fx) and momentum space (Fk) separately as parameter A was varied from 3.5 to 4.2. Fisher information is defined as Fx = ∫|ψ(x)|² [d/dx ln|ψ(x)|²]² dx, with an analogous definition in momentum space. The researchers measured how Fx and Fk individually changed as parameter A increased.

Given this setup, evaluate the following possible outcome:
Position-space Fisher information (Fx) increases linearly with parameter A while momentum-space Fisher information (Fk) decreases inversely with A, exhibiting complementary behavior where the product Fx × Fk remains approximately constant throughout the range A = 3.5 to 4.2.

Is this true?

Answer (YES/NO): NO